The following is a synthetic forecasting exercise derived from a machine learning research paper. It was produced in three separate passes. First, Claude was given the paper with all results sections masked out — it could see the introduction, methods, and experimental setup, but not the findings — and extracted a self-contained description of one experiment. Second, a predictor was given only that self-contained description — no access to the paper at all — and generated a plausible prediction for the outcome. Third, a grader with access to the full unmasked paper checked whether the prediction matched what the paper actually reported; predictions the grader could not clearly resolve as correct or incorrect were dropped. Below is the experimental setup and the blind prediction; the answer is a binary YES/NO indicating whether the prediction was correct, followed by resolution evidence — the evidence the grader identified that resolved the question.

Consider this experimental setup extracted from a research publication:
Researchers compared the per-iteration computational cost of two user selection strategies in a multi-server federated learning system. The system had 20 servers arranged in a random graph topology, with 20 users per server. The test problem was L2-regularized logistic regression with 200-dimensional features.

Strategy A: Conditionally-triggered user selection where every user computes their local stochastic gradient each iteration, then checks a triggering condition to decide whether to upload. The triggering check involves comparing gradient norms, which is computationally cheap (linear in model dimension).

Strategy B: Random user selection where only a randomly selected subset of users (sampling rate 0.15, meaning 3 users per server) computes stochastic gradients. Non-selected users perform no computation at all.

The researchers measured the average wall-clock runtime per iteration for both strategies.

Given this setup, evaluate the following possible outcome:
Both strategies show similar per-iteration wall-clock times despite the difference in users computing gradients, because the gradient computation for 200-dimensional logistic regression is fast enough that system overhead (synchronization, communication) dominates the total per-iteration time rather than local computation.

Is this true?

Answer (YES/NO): NO